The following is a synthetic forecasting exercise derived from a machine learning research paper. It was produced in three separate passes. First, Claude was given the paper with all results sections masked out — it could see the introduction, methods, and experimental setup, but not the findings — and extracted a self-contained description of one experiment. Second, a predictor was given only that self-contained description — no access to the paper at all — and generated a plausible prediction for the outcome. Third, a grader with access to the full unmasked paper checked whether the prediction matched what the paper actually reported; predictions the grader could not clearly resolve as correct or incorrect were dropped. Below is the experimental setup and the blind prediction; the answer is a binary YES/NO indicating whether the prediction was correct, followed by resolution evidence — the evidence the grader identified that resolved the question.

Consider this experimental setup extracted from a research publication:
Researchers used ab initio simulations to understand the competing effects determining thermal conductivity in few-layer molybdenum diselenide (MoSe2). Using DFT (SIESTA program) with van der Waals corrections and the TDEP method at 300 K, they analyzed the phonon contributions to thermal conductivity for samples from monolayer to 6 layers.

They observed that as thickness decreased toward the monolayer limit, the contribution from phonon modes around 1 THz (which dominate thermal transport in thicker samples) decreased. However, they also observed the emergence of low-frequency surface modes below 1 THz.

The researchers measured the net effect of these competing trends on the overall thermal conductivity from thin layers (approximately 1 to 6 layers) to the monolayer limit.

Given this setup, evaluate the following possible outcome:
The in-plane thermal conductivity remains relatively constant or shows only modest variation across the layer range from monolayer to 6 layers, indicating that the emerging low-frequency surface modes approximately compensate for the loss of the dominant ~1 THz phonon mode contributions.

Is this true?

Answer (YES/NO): YES